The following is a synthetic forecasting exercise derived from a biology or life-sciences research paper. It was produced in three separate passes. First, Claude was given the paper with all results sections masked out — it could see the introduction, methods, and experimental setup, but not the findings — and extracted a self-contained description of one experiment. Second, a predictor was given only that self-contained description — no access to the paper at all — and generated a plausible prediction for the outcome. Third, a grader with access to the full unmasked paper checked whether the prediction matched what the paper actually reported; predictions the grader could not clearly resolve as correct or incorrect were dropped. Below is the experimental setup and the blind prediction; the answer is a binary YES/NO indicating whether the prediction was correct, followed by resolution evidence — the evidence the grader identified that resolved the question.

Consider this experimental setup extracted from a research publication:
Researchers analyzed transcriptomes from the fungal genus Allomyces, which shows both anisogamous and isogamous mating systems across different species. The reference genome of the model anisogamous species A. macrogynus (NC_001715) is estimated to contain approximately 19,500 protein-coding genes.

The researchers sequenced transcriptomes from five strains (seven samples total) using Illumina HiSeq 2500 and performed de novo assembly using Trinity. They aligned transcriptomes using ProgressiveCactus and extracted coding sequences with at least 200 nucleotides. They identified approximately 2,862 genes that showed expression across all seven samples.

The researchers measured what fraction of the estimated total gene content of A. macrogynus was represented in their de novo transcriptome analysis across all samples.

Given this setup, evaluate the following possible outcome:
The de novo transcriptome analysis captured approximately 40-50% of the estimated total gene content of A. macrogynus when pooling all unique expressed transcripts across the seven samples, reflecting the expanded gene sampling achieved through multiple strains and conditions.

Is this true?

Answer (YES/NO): NO